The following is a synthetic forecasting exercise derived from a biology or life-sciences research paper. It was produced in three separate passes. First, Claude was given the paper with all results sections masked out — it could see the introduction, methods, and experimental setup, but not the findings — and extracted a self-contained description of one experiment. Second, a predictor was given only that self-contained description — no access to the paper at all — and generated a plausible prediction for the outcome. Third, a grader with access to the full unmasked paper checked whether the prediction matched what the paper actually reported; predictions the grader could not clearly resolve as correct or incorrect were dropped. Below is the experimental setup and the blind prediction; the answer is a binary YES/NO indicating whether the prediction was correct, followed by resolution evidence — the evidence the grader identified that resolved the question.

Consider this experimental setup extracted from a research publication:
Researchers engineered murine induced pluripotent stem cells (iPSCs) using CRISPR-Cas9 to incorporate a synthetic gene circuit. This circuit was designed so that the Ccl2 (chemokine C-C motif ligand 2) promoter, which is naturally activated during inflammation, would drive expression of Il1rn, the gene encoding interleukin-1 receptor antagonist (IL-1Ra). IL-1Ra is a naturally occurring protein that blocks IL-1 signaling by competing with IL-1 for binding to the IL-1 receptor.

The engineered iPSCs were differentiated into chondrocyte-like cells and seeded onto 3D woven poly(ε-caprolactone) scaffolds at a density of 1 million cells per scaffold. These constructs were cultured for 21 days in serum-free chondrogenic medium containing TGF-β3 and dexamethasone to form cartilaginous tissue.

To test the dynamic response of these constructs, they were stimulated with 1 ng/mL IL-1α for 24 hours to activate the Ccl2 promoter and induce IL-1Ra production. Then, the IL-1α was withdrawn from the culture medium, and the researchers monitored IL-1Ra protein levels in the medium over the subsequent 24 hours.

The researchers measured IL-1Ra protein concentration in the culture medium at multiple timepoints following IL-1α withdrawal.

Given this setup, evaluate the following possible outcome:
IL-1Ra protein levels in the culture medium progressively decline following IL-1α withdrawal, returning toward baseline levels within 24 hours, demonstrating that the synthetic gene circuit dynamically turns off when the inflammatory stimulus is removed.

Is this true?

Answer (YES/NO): YES